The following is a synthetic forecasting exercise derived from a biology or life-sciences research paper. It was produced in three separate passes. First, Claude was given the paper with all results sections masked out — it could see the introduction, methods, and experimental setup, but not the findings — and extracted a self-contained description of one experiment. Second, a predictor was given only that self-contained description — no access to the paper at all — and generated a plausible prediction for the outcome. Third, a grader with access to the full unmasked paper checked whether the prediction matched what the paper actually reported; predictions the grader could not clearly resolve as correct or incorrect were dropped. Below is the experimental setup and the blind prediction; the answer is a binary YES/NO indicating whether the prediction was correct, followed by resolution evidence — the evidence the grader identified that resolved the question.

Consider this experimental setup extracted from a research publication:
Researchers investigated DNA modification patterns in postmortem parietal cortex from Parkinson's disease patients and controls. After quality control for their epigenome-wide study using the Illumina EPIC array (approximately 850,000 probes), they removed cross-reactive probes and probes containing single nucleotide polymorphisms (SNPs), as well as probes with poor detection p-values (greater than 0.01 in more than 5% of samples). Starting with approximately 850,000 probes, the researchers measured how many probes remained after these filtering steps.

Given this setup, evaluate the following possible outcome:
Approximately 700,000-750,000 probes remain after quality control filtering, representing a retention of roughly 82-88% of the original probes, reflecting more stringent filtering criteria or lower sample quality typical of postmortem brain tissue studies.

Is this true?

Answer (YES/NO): YES